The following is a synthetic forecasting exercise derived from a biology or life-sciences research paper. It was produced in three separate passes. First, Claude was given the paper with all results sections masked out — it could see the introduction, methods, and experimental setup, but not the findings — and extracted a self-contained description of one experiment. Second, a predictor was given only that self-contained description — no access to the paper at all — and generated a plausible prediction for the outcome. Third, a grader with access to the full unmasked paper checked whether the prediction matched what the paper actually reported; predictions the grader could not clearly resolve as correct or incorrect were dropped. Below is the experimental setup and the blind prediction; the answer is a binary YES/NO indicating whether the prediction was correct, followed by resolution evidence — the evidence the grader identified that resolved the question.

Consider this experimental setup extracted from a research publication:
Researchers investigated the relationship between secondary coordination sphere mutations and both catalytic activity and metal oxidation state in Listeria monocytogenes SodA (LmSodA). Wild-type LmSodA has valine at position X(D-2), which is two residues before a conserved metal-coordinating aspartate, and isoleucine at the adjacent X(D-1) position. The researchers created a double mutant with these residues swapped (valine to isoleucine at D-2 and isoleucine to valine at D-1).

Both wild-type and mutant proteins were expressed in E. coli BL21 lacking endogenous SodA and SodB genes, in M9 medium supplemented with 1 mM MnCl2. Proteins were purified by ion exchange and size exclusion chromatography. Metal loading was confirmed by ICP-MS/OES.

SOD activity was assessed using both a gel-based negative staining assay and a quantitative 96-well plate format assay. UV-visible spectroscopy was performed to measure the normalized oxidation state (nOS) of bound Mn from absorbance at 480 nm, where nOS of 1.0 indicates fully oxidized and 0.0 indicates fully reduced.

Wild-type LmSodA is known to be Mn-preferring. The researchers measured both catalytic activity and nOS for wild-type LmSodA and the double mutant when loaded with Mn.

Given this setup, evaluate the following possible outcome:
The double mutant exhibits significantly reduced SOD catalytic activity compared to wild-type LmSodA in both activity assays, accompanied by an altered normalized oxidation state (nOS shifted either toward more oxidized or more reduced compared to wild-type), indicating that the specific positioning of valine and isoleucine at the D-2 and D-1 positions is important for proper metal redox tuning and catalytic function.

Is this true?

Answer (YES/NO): YES